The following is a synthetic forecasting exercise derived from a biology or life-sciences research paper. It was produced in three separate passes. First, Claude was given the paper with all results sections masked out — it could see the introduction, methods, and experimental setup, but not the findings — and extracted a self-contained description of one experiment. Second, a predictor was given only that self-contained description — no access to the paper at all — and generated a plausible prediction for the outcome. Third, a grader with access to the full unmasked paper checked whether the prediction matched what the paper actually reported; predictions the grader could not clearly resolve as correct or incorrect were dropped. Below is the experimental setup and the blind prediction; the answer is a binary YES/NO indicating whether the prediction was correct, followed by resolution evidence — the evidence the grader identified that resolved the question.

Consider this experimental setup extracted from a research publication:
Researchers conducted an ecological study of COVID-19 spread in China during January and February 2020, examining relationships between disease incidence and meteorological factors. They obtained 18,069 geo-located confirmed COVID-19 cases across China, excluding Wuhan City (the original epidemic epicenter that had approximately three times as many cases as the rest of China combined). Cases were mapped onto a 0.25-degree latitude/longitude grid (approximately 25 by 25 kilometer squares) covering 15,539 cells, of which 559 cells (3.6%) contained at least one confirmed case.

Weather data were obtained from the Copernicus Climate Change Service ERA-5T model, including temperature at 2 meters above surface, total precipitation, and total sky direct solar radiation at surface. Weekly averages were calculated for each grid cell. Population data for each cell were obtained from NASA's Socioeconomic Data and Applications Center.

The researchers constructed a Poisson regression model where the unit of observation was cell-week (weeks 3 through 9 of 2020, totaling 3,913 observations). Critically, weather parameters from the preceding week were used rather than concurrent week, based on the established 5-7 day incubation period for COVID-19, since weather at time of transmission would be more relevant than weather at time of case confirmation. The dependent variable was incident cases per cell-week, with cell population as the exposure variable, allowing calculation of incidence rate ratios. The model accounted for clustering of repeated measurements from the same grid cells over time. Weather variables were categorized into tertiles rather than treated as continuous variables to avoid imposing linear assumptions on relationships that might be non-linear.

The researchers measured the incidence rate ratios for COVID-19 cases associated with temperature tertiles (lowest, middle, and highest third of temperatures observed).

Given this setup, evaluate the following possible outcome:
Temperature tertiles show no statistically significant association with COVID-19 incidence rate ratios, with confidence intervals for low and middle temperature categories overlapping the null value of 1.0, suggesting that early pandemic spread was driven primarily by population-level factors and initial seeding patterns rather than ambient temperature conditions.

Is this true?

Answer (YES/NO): NO